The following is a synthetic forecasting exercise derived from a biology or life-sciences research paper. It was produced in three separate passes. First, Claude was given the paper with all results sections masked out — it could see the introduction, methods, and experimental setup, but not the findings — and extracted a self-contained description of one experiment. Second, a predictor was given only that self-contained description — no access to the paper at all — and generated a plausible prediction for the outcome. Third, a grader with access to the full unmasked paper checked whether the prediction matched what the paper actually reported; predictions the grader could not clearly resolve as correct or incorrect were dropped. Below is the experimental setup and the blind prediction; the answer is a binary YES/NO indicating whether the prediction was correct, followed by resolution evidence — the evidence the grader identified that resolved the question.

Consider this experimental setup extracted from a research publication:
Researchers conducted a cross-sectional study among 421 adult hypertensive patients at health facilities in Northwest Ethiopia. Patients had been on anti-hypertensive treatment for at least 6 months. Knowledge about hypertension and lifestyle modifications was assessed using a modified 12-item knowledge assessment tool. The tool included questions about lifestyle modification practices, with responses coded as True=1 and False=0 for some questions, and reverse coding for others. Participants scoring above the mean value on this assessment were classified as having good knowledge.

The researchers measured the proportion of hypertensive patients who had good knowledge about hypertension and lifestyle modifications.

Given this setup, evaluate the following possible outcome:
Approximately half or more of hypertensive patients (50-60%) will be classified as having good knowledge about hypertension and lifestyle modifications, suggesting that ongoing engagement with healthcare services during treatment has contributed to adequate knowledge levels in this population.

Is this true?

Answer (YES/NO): NO